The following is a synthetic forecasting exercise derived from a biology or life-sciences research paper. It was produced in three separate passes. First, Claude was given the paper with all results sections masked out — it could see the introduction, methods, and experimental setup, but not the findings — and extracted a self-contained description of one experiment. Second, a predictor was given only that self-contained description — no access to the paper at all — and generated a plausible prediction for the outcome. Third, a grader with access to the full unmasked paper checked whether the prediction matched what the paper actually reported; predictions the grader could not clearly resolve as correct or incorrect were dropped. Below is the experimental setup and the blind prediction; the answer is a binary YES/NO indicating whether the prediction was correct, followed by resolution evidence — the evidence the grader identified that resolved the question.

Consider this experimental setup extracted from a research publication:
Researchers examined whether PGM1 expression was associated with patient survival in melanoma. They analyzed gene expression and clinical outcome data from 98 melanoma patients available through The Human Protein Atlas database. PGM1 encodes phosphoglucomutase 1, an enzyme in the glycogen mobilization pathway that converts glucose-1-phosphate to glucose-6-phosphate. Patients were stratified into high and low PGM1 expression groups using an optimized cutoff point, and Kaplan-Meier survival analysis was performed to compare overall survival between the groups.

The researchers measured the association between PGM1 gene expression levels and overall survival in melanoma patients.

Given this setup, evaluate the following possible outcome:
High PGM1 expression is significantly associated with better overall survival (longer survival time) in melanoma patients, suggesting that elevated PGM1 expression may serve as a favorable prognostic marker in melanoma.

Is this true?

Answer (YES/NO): YES